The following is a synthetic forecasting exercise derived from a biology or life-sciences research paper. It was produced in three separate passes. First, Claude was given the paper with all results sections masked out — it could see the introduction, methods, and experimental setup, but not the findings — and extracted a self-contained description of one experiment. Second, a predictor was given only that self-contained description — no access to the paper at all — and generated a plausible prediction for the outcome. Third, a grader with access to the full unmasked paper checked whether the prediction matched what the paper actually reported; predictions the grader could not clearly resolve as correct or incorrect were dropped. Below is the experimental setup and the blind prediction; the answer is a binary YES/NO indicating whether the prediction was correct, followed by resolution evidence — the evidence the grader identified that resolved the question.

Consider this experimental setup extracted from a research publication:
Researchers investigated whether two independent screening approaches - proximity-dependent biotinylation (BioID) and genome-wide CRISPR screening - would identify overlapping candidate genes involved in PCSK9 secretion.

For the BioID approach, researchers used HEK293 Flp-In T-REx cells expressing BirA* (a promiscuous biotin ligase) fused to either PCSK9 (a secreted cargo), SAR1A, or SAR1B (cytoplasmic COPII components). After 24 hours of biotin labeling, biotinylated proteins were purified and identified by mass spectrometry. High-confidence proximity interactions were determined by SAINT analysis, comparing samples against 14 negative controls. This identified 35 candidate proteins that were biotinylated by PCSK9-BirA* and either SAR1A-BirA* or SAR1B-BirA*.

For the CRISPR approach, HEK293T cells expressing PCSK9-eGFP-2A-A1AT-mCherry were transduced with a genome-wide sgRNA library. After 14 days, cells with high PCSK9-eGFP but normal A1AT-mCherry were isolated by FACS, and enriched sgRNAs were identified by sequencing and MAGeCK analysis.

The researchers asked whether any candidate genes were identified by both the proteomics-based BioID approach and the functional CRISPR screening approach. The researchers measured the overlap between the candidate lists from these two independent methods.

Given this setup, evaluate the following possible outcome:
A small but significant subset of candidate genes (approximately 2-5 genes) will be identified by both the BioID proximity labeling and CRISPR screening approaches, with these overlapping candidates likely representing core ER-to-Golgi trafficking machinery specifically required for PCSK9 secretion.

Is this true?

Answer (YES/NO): NO